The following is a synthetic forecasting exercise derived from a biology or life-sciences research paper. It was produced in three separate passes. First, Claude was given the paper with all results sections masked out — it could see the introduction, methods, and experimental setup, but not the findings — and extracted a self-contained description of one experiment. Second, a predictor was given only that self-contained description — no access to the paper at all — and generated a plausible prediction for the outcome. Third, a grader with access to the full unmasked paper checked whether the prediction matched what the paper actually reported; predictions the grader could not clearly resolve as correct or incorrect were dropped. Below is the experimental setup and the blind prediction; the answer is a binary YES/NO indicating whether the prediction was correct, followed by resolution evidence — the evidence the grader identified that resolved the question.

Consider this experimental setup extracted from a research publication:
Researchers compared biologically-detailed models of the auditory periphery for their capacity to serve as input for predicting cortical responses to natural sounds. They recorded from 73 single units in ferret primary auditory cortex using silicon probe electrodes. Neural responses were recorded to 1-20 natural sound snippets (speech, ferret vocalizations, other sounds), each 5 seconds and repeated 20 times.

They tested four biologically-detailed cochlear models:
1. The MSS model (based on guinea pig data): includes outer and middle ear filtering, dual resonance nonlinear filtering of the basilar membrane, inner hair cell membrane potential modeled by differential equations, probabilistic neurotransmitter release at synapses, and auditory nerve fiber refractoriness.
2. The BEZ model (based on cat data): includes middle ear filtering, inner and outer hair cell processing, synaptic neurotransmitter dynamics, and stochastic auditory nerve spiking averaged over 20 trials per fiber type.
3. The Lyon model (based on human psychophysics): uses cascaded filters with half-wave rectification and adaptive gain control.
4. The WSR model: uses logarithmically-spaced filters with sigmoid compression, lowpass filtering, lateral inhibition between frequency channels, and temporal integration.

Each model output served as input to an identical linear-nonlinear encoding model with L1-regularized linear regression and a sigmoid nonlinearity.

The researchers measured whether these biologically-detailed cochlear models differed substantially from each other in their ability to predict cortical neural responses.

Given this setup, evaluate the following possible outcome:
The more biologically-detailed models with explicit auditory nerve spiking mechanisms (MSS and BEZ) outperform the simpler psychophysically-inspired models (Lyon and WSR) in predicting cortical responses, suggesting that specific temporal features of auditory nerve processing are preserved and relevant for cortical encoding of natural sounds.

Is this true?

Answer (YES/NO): NO